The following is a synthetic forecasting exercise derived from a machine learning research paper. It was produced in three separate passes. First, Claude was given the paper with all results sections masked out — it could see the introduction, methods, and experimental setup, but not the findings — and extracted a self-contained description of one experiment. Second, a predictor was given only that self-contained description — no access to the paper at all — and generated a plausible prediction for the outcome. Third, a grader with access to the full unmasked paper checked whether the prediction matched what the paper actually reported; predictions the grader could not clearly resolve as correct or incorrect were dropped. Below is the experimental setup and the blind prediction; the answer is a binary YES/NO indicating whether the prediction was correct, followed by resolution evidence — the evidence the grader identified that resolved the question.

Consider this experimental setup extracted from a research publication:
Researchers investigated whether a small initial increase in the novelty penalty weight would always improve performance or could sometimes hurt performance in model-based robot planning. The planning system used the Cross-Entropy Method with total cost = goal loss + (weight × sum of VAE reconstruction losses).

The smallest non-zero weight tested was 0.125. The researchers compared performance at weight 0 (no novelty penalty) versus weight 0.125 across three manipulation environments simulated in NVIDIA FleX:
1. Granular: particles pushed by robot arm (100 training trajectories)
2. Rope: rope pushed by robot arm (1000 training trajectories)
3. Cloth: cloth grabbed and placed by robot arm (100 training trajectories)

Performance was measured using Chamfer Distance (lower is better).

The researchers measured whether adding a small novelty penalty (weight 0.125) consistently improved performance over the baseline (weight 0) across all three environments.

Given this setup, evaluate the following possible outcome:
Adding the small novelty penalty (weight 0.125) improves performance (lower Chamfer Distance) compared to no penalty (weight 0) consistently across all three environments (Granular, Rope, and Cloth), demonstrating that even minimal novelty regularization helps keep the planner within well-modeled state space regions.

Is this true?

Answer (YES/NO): NO